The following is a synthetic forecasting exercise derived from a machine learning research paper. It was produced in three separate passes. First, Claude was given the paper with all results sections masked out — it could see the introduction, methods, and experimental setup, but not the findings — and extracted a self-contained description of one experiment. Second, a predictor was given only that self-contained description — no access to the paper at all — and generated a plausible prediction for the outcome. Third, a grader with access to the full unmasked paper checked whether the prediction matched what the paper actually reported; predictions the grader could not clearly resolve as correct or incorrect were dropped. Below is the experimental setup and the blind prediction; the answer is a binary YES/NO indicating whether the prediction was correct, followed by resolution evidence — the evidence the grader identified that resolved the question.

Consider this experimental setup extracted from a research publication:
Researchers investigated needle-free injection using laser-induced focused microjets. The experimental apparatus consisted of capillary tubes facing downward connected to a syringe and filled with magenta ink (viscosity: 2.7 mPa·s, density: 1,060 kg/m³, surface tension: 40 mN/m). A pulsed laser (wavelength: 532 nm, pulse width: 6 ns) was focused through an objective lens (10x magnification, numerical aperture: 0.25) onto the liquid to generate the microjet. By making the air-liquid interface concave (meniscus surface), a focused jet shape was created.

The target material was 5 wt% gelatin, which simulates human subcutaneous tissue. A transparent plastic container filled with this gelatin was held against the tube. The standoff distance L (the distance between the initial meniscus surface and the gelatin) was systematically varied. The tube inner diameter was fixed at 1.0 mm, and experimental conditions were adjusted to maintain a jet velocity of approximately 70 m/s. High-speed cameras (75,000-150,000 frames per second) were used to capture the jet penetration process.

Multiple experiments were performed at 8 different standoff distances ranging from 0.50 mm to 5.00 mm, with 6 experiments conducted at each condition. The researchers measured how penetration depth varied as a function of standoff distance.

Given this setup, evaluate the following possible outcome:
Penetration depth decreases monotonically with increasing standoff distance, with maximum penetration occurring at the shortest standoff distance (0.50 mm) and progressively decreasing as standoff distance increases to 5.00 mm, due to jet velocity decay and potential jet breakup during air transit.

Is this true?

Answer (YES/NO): NO